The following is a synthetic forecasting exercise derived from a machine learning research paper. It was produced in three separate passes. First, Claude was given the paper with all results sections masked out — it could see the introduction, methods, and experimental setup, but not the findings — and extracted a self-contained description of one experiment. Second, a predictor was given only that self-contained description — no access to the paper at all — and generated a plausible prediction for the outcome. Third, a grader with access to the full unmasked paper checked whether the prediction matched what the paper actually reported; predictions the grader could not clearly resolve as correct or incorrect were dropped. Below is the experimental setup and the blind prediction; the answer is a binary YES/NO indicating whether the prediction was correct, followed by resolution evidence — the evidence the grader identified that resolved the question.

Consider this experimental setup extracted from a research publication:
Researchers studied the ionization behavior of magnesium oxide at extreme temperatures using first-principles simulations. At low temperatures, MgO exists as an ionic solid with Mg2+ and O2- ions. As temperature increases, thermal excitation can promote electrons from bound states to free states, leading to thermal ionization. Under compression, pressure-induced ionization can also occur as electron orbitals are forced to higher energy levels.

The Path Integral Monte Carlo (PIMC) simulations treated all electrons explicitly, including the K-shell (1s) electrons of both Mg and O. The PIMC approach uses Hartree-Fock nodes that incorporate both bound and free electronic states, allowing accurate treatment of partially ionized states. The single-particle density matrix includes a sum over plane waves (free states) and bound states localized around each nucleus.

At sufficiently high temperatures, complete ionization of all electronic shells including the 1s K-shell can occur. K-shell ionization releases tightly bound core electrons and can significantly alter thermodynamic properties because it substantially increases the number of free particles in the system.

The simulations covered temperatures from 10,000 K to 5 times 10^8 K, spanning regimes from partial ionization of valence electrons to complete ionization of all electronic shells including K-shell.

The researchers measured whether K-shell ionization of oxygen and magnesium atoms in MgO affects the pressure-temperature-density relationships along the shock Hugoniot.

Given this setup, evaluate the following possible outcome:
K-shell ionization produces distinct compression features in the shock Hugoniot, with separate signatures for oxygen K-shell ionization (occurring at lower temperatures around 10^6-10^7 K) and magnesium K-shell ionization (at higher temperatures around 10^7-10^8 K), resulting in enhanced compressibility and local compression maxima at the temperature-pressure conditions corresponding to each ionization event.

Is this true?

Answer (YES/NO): NO